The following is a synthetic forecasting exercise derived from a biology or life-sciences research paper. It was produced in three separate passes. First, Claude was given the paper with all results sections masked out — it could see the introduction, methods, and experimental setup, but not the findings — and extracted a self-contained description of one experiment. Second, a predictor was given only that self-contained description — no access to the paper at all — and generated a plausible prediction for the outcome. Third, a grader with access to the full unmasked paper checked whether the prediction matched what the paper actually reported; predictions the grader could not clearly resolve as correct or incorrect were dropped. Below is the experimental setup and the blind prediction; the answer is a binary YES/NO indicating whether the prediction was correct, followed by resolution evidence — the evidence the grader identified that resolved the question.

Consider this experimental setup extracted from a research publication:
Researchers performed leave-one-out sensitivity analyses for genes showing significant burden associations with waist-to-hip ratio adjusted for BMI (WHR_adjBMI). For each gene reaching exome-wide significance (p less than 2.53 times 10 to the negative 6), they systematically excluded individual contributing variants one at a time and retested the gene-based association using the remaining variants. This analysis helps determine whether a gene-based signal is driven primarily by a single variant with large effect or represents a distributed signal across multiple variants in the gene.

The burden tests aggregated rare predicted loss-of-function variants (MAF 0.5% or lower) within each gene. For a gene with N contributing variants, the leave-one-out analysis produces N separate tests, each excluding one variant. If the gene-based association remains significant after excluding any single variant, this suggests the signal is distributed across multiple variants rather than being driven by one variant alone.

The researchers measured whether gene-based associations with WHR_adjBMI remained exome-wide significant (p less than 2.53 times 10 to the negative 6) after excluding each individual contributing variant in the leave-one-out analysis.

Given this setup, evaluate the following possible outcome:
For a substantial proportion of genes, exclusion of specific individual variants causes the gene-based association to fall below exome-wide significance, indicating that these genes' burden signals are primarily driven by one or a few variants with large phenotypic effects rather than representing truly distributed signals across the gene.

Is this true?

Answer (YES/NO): NO